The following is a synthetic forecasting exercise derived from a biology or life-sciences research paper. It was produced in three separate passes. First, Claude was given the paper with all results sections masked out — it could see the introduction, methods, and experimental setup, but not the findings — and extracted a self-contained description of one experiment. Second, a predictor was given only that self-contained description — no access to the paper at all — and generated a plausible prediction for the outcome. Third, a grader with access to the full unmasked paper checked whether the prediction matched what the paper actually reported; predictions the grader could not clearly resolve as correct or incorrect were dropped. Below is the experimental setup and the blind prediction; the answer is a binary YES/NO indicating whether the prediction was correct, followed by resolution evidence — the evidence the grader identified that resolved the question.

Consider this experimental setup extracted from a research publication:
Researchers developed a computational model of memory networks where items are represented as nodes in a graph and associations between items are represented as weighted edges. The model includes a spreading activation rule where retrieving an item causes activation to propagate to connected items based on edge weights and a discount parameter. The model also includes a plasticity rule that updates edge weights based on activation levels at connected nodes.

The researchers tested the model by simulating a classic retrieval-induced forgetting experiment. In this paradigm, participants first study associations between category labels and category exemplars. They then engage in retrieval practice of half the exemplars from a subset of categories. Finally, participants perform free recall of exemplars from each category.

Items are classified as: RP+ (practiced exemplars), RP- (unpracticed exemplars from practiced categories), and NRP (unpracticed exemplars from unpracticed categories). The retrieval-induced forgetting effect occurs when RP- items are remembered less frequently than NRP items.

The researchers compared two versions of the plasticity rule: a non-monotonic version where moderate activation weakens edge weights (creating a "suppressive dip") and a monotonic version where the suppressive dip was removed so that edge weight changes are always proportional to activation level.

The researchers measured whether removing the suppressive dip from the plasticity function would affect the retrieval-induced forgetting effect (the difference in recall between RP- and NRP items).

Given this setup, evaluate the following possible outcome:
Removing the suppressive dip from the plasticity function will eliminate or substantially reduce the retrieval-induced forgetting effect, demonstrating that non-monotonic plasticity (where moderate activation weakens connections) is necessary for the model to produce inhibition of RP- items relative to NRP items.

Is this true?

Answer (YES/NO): YES